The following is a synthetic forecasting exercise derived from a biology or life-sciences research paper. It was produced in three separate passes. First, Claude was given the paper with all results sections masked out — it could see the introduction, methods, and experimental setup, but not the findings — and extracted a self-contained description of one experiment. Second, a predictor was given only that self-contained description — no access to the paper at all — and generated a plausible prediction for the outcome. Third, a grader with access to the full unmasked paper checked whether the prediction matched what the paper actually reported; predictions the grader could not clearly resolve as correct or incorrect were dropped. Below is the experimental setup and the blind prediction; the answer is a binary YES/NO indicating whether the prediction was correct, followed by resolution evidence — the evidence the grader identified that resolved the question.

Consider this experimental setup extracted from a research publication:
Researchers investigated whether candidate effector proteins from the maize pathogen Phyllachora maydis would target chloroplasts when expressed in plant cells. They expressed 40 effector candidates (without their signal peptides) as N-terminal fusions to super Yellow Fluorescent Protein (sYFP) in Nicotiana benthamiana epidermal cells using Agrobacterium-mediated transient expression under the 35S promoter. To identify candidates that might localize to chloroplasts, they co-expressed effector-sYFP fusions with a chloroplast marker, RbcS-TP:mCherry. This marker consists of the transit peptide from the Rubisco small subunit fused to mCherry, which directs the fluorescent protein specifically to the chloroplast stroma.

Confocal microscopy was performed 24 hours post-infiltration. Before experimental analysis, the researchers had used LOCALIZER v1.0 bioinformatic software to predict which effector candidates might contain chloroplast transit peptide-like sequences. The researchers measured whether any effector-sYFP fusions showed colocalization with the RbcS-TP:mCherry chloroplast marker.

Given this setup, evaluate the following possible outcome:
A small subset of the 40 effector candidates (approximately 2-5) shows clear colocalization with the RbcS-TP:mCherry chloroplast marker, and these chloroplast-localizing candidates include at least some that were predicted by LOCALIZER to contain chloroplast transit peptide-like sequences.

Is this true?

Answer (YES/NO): NO